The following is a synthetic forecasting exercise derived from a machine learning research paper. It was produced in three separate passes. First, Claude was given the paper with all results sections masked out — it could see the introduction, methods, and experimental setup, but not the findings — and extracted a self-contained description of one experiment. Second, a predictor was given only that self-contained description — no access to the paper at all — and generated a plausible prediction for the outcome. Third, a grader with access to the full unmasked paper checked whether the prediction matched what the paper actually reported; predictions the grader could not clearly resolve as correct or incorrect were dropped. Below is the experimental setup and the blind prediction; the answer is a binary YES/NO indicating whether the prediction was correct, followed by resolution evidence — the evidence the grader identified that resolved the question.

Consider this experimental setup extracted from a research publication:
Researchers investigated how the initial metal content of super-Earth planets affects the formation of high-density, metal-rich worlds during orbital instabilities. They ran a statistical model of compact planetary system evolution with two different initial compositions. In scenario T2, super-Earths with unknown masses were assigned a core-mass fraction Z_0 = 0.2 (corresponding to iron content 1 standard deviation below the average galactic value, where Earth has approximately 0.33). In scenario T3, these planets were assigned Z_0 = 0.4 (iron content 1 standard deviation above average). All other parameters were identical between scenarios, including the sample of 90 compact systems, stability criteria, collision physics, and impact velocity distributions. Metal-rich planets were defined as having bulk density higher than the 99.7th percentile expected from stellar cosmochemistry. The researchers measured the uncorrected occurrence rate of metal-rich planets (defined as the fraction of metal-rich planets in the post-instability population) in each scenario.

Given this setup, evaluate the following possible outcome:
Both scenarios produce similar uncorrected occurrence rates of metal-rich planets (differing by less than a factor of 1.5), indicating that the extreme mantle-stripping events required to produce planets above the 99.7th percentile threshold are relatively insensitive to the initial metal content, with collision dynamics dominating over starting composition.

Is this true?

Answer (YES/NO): NO